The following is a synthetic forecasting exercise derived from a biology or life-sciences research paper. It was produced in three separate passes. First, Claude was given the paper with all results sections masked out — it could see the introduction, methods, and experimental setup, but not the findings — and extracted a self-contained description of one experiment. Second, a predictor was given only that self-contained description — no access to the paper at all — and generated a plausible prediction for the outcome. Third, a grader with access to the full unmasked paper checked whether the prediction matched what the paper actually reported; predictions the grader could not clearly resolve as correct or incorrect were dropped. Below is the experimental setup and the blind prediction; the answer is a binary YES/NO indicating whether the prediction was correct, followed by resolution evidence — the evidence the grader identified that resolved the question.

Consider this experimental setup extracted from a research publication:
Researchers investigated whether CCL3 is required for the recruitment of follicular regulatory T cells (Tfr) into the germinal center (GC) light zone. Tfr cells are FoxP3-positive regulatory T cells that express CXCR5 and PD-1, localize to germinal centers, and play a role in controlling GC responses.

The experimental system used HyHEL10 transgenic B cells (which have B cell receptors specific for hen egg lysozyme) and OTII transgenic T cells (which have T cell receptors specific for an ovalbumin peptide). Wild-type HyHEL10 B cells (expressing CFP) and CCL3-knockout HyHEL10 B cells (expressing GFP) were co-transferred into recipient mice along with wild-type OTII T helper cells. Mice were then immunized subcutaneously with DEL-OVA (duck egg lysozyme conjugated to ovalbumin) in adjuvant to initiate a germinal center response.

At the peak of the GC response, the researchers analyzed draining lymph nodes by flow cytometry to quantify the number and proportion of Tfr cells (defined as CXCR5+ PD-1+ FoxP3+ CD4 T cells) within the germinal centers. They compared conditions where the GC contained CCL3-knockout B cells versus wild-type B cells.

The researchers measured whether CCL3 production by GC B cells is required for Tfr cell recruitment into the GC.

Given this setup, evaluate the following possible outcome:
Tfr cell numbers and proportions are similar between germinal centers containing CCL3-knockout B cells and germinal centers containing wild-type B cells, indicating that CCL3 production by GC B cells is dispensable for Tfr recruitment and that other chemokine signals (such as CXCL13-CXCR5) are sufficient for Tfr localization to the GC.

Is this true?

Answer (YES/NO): YES